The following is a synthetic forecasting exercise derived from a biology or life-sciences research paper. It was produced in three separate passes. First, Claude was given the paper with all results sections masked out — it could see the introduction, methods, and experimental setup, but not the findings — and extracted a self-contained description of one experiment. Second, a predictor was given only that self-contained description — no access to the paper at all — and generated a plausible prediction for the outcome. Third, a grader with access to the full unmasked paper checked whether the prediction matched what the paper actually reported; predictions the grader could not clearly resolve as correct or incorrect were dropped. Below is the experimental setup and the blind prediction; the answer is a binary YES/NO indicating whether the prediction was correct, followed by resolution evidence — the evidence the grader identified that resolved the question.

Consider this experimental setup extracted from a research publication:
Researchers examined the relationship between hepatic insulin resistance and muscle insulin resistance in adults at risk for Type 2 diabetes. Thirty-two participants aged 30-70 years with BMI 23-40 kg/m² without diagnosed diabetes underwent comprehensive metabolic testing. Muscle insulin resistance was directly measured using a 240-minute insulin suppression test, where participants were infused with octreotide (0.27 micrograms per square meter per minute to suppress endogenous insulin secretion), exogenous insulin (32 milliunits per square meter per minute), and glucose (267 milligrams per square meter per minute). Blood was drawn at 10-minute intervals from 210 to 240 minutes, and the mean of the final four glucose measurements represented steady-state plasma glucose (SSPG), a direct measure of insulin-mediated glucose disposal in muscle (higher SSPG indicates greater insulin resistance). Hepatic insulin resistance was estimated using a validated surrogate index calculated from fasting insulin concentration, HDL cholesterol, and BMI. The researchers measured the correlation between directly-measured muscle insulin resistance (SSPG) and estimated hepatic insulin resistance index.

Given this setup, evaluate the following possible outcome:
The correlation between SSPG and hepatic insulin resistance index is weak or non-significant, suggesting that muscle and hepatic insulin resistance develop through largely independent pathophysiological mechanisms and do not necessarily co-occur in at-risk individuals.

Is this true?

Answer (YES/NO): NO